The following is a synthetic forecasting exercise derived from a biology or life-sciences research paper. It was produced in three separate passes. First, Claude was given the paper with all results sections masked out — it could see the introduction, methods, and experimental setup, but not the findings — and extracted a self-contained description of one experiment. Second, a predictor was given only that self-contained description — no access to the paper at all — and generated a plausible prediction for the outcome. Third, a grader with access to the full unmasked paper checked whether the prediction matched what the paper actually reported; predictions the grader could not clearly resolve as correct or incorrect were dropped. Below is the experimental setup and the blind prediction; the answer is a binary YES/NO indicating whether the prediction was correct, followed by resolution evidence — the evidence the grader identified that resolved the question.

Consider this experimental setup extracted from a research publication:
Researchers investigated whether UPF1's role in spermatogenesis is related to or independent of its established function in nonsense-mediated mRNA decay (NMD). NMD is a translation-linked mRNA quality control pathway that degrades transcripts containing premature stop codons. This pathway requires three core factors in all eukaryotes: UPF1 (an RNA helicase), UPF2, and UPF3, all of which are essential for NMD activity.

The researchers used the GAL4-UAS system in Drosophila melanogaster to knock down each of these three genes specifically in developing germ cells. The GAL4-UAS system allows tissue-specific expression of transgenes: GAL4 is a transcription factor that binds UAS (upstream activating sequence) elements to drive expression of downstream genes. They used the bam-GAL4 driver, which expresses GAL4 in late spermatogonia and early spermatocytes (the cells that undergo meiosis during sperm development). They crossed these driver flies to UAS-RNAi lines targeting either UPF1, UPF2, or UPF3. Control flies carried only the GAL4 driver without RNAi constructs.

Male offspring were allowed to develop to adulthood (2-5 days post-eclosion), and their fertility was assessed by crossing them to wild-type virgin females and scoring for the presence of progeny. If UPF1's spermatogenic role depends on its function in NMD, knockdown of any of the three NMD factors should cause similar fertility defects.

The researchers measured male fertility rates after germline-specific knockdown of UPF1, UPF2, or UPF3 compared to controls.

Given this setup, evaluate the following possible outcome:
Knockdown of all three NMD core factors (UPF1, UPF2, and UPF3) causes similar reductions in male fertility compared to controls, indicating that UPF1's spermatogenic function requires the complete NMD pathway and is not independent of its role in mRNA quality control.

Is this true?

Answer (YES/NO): NO